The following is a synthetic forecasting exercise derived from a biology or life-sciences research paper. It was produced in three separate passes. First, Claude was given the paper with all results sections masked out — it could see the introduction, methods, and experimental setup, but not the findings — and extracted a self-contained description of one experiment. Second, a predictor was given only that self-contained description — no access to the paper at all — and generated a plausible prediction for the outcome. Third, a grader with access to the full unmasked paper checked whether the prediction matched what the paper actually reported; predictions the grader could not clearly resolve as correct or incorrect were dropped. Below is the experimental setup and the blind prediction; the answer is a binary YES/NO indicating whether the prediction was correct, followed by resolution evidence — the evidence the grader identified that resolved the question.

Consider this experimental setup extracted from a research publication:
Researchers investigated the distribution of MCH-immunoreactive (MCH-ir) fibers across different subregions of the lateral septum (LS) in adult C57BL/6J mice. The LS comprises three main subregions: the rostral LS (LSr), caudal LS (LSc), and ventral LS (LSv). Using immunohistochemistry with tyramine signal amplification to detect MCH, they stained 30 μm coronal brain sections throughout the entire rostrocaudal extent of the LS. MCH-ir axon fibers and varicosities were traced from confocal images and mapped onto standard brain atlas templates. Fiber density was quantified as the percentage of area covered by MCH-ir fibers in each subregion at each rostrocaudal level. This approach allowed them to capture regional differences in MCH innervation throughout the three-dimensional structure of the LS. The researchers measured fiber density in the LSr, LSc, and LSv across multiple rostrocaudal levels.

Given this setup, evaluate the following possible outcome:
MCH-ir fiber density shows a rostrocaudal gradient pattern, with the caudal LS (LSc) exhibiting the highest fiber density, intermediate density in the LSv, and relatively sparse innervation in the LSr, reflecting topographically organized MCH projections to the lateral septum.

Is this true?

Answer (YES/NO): NO